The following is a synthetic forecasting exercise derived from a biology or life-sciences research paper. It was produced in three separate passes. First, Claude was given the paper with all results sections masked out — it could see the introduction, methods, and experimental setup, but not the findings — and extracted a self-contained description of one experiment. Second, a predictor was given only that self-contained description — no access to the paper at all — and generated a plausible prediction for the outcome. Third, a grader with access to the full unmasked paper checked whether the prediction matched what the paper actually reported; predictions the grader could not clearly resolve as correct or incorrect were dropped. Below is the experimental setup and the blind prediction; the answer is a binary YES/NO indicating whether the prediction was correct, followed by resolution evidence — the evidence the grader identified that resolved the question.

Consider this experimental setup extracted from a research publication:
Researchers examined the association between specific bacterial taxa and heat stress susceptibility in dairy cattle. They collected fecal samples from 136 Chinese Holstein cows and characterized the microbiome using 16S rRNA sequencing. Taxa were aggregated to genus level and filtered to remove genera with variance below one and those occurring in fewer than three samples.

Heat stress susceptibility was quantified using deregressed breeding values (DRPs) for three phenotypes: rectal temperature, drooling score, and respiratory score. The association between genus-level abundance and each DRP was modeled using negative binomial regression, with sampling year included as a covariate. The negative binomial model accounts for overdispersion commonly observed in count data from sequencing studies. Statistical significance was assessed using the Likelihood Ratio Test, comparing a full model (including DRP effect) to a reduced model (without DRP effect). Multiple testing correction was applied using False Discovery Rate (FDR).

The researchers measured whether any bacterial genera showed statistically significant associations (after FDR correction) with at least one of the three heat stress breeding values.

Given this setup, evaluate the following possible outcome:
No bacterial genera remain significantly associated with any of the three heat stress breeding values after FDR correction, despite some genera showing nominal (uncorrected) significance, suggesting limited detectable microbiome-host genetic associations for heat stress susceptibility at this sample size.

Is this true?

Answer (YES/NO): NO